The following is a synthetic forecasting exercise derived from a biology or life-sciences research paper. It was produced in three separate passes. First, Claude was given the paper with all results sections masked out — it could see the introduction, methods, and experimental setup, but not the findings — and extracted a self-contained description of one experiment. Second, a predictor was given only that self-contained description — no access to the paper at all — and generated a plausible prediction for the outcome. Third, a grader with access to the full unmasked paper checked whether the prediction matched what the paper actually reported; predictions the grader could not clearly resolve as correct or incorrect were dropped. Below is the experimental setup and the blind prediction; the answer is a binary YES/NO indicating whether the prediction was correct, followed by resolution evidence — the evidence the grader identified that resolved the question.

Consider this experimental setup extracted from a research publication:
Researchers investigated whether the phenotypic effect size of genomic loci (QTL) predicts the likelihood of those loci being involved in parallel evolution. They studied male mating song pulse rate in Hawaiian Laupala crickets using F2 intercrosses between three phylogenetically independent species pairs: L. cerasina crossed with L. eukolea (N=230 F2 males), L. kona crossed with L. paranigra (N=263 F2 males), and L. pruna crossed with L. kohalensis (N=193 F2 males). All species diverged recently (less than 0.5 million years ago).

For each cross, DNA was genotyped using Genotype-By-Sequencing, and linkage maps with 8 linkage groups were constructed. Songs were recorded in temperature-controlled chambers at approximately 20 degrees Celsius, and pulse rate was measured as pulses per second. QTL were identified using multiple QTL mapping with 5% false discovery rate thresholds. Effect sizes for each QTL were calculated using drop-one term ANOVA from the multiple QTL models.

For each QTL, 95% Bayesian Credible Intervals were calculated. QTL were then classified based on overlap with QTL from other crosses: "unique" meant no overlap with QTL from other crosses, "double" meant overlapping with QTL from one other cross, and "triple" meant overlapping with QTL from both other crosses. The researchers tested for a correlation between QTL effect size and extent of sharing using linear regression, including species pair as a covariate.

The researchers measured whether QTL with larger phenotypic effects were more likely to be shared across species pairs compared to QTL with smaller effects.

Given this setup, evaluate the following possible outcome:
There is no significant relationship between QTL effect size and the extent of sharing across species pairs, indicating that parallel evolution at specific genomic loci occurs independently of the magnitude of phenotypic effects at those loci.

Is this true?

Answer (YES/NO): YES